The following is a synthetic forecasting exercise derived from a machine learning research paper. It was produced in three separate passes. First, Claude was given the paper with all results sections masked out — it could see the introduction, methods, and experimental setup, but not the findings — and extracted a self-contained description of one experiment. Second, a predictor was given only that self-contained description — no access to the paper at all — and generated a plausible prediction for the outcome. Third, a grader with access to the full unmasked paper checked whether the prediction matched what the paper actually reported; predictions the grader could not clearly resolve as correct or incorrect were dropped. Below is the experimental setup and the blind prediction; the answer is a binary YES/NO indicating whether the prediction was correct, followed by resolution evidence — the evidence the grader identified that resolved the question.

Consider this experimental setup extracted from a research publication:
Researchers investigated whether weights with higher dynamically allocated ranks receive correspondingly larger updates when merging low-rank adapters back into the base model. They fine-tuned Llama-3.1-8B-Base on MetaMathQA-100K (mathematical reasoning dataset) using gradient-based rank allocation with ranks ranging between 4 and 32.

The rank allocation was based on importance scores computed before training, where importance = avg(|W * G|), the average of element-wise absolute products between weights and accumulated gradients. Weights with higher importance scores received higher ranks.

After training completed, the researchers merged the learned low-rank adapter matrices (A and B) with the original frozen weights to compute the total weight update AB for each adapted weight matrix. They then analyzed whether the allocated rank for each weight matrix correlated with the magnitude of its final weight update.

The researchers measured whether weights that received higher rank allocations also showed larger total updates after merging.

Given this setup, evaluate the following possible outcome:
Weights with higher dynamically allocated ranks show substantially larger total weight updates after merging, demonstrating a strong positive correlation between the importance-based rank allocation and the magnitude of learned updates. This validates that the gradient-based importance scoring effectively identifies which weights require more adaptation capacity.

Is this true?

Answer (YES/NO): YES